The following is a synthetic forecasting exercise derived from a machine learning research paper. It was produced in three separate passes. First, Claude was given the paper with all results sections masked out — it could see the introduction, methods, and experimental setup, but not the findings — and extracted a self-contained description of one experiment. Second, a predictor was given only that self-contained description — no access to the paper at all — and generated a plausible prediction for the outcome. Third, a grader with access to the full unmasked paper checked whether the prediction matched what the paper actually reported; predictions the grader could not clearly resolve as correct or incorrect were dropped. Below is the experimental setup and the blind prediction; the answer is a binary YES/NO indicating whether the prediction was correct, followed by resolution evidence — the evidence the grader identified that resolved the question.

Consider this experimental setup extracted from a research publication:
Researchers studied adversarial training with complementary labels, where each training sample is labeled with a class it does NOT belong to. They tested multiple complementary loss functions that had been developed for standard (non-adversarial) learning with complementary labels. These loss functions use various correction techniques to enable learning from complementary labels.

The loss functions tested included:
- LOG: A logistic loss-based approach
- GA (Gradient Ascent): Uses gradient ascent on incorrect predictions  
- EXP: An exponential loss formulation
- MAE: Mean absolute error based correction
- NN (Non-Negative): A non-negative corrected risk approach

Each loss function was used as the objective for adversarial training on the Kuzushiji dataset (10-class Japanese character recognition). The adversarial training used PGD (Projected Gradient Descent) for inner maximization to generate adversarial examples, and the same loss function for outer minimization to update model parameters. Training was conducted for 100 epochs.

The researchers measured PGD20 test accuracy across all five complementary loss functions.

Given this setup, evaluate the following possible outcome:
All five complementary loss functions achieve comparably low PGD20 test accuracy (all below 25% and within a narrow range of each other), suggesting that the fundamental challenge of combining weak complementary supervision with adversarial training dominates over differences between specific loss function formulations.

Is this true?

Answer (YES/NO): NO